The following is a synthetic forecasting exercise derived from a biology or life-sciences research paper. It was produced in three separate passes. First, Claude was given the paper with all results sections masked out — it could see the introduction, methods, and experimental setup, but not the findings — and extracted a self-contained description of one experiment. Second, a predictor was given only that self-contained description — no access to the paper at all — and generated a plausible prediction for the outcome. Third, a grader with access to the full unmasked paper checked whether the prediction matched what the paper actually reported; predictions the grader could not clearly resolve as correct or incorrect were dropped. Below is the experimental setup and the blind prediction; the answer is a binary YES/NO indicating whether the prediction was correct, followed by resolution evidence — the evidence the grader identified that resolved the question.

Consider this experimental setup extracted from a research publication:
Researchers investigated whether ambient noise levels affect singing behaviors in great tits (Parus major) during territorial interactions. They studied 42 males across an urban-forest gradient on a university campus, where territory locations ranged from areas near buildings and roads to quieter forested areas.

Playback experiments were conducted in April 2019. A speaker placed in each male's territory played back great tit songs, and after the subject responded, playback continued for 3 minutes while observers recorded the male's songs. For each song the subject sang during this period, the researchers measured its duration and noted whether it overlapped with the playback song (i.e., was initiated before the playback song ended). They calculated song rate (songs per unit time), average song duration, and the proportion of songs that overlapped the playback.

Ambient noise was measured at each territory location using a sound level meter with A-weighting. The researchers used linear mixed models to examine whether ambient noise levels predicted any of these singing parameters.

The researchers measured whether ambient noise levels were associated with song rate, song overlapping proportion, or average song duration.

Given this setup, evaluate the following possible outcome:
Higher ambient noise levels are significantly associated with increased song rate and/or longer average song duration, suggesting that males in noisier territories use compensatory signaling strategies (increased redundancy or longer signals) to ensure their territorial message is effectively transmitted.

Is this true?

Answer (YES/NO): NO